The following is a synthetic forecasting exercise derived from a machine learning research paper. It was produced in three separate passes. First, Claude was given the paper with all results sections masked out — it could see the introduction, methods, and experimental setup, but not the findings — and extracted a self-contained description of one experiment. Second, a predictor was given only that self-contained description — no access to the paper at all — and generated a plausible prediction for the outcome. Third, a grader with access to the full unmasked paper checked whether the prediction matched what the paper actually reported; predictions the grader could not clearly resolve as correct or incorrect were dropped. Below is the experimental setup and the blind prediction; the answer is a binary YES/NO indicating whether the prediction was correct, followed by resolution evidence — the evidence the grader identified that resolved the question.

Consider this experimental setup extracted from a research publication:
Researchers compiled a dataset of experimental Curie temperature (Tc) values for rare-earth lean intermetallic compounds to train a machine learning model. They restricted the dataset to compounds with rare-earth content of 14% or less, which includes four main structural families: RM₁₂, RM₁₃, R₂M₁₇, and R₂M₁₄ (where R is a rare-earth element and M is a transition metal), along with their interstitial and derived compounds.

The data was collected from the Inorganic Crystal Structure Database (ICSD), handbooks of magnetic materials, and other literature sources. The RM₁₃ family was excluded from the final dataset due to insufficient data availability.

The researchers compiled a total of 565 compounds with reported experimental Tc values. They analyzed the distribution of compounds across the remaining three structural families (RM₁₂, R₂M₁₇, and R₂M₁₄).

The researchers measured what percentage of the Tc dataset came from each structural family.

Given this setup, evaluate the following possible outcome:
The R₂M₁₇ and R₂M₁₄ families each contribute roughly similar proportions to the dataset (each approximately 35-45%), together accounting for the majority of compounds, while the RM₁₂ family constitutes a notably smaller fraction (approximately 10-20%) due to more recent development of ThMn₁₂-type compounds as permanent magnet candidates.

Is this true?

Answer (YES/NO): NO